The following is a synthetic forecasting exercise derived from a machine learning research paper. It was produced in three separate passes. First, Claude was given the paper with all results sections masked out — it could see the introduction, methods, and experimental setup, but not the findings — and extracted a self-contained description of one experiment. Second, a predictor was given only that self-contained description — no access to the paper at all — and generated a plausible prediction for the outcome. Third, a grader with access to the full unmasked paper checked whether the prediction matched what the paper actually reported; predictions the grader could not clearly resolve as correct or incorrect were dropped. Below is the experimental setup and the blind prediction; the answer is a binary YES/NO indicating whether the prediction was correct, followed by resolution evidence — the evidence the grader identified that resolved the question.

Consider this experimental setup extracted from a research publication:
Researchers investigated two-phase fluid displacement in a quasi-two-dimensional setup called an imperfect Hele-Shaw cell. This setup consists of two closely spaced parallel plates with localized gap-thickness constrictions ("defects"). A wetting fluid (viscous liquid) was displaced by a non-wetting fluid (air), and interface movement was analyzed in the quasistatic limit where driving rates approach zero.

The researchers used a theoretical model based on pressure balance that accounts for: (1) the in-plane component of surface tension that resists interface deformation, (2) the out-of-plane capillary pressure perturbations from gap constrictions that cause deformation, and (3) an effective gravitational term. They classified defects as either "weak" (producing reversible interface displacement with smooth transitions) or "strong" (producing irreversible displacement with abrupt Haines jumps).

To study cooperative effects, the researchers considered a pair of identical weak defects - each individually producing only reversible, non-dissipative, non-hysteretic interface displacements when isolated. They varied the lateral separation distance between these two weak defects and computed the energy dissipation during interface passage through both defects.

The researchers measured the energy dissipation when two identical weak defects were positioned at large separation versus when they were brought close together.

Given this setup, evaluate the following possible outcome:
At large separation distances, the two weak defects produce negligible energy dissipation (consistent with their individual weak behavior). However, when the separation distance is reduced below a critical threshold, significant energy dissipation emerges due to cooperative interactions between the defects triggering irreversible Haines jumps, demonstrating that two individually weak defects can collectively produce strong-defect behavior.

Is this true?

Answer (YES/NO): YES